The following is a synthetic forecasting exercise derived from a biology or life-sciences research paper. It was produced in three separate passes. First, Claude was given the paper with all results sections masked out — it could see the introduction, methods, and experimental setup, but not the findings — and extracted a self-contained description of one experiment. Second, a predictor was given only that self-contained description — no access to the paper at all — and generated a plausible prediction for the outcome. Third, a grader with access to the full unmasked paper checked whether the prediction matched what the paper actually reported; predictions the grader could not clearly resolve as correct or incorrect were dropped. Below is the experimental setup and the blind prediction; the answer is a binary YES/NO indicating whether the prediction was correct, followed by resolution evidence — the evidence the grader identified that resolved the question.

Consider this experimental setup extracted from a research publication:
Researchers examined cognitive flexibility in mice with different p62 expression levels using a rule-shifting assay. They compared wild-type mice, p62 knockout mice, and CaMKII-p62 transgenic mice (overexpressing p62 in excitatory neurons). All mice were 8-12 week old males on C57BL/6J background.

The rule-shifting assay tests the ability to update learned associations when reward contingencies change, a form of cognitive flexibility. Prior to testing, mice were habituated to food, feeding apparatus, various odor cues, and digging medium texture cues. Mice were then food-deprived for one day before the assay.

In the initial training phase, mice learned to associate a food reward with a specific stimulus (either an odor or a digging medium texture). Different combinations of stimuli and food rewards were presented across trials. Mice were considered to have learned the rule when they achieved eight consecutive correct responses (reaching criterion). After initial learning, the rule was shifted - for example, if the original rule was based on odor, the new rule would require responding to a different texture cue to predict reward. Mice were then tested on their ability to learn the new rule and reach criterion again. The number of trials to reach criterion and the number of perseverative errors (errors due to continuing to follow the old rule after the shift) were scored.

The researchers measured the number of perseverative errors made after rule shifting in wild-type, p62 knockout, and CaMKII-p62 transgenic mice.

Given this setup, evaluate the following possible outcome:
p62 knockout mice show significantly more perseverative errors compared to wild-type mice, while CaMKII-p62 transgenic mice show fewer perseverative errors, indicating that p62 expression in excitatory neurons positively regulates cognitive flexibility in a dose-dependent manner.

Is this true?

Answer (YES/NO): NO